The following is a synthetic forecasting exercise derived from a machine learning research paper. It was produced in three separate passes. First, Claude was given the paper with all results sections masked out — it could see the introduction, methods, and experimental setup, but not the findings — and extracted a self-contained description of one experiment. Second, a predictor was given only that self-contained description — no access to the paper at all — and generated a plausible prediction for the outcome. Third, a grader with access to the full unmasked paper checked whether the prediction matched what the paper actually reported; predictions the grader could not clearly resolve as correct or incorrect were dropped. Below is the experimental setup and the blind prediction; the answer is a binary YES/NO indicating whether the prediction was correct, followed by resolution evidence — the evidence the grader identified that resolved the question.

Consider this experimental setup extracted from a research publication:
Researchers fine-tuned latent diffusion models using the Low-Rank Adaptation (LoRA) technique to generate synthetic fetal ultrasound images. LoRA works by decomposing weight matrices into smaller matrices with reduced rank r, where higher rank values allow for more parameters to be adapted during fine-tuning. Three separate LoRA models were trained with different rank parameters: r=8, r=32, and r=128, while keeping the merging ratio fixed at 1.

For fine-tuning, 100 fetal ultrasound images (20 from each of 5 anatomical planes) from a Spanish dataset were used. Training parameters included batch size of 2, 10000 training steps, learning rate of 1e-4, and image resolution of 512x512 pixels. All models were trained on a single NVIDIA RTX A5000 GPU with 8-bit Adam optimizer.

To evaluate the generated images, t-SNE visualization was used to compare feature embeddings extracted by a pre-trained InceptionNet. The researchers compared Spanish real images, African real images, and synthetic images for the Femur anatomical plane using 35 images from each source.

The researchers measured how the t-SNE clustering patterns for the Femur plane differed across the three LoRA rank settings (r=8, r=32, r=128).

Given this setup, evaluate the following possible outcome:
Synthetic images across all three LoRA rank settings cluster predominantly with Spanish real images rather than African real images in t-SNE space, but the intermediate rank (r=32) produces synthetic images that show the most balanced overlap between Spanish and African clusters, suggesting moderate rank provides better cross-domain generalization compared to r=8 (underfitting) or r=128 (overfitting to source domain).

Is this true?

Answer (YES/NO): NO